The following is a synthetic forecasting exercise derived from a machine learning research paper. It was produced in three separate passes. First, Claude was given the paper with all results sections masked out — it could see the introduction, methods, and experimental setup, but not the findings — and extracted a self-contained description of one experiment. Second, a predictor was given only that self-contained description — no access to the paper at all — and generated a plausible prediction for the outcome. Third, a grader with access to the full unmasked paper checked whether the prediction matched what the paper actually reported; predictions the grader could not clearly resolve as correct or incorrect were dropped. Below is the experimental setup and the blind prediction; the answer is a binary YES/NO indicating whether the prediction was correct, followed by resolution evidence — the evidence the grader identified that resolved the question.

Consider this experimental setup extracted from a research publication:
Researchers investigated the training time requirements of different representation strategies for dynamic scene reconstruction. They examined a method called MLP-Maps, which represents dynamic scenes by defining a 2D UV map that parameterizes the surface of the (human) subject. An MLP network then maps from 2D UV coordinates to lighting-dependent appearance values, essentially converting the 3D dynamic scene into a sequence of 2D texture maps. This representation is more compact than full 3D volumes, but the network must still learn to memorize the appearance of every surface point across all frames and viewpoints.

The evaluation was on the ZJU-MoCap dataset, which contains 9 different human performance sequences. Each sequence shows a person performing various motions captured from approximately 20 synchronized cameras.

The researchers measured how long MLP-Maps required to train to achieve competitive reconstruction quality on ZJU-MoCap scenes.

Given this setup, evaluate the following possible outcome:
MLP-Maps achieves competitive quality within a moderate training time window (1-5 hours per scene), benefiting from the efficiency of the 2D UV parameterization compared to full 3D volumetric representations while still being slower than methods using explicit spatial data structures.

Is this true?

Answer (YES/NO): NO